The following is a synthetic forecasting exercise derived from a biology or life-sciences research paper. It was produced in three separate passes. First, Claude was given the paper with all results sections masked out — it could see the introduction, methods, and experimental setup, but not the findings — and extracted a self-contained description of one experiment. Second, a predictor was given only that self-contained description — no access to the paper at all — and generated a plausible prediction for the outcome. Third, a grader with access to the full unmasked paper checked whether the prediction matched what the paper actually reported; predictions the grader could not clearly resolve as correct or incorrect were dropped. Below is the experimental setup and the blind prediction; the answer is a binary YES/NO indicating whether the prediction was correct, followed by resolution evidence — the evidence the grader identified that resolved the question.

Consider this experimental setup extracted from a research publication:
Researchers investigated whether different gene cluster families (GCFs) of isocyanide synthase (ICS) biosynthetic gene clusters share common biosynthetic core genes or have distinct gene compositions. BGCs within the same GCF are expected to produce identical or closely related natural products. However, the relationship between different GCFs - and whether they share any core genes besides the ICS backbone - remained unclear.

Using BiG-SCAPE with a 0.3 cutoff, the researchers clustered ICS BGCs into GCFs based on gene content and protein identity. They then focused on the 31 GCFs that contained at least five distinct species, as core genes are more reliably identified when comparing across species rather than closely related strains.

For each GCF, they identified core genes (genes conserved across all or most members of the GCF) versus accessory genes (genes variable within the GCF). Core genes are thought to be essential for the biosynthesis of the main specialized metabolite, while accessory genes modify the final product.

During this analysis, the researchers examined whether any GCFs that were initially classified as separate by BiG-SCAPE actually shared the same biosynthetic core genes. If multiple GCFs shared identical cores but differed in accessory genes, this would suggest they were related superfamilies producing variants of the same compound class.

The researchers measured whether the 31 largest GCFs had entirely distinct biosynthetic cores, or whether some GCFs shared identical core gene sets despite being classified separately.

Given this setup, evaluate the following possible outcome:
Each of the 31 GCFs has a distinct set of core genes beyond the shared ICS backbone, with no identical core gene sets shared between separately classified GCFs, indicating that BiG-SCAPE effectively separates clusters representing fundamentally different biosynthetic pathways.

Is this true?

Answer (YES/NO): NO